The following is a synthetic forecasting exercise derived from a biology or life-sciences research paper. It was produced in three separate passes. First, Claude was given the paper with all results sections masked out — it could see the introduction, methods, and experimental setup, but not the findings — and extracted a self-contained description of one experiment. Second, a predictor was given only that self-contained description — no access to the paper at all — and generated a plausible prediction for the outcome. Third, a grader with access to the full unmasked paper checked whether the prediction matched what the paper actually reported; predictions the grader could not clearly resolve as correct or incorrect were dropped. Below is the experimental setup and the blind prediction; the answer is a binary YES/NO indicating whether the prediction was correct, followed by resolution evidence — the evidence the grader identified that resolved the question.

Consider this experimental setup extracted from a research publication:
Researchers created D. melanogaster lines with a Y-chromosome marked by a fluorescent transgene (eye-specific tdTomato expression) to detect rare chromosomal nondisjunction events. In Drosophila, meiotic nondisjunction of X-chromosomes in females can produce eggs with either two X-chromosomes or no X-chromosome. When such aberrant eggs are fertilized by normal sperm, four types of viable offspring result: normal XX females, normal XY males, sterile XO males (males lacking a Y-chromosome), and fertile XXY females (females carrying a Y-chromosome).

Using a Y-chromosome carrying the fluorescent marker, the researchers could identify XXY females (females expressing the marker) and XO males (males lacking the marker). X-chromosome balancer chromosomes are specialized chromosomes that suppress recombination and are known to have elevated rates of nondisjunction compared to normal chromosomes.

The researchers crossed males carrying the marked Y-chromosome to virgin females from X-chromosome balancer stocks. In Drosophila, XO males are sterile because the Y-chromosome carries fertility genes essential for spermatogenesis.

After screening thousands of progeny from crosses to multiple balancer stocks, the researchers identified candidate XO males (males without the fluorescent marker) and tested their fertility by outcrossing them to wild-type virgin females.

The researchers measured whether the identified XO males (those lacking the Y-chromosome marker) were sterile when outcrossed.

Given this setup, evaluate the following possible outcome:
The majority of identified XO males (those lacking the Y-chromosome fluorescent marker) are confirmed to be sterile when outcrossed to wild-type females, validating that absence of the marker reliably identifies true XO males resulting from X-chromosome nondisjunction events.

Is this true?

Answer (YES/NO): YES